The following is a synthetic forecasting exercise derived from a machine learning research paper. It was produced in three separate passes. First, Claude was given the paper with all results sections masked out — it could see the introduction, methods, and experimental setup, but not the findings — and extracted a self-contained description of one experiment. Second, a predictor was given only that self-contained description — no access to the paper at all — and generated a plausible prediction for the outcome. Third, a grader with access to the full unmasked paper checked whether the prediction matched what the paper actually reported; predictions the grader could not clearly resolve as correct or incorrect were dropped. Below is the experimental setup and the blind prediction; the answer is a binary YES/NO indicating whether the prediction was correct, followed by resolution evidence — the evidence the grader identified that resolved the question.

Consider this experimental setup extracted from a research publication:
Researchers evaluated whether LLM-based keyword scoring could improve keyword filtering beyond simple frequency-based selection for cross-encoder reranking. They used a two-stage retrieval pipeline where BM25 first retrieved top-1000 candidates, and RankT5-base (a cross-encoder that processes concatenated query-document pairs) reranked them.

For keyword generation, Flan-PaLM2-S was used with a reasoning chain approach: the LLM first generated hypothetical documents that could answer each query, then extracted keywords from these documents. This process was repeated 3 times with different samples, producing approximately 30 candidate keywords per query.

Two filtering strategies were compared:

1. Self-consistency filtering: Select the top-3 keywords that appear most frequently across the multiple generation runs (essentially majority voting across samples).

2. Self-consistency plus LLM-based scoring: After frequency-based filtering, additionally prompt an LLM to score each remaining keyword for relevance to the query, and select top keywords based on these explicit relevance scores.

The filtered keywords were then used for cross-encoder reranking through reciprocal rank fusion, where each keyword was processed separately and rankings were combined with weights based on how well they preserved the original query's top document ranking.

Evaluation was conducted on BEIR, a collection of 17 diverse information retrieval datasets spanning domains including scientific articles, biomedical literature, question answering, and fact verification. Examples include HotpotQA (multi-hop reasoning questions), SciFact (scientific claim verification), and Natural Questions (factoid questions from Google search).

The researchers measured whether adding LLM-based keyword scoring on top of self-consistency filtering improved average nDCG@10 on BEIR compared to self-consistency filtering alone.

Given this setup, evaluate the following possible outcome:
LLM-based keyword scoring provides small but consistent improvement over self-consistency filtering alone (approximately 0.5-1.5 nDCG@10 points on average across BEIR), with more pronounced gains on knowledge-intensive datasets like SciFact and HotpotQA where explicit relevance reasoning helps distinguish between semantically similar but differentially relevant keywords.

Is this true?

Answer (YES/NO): NO